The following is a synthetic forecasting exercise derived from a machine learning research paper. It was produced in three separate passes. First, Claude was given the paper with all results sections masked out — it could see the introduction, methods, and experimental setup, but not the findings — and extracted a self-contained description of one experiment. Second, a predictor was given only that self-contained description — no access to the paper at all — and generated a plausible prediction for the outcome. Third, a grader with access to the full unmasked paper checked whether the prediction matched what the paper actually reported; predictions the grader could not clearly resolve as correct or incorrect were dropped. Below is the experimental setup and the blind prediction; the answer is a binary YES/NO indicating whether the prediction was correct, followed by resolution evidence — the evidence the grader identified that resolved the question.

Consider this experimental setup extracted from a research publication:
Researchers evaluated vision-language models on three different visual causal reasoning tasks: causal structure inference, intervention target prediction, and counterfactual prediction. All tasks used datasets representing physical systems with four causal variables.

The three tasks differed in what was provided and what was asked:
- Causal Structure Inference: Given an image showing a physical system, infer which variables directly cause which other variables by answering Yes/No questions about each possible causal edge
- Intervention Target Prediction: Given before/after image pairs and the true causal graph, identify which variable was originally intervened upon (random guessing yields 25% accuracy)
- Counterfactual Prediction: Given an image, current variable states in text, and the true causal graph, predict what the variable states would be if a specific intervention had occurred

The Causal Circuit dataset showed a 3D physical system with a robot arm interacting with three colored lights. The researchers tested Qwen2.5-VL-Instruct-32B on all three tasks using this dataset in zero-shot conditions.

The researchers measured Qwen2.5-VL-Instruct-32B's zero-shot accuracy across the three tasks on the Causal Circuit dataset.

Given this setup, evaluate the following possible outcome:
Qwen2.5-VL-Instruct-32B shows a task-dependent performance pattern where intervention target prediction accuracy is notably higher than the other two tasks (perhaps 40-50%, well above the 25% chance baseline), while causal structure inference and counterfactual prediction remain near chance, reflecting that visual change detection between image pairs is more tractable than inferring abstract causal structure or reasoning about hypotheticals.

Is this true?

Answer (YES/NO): NO